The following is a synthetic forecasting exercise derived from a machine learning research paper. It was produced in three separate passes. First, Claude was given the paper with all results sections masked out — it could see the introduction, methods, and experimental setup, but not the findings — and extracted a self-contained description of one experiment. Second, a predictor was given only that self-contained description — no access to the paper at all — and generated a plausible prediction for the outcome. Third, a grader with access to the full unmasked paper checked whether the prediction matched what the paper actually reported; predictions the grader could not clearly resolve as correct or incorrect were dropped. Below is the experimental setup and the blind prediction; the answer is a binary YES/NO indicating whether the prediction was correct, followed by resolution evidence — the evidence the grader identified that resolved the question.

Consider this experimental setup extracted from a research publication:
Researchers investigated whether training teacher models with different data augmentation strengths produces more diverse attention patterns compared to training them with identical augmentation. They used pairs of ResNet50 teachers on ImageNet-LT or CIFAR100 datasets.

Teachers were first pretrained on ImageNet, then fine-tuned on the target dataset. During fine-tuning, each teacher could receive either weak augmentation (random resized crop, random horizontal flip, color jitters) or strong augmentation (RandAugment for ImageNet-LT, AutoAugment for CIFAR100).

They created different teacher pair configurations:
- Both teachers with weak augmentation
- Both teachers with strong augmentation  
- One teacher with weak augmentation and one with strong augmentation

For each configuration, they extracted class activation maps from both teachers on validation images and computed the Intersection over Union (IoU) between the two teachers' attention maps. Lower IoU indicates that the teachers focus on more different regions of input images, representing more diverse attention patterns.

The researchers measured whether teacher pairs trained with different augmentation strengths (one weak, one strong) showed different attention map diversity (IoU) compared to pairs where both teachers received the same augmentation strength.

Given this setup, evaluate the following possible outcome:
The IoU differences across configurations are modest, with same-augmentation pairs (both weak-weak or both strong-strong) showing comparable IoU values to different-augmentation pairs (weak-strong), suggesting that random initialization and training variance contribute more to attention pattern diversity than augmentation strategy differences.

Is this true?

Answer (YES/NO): NO